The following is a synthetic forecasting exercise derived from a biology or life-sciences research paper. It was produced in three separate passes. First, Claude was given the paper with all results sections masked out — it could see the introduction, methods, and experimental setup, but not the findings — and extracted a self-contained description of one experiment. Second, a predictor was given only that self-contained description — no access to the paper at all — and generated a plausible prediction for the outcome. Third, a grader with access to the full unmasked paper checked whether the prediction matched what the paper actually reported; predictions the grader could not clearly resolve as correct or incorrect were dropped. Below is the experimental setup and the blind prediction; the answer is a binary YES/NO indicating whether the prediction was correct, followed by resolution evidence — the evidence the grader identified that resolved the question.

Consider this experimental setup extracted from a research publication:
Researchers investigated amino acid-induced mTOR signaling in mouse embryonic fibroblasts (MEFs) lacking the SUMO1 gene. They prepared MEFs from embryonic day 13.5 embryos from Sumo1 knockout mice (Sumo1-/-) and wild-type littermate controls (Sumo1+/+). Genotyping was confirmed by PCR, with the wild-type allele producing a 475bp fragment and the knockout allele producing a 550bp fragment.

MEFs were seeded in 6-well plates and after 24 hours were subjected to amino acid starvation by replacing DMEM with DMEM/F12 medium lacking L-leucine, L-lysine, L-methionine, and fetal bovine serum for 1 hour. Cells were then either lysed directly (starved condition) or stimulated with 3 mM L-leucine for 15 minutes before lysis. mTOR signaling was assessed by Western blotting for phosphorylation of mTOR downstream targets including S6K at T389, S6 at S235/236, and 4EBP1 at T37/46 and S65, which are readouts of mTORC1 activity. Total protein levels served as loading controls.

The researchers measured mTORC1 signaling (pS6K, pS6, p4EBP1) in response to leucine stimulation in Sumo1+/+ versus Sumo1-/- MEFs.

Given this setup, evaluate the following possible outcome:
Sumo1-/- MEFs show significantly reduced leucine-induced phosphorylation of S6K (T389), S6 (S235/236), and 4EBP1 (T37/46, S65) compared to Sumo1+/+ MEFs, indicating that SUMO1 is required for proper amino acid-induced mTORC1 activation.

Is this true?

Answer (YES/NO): NO